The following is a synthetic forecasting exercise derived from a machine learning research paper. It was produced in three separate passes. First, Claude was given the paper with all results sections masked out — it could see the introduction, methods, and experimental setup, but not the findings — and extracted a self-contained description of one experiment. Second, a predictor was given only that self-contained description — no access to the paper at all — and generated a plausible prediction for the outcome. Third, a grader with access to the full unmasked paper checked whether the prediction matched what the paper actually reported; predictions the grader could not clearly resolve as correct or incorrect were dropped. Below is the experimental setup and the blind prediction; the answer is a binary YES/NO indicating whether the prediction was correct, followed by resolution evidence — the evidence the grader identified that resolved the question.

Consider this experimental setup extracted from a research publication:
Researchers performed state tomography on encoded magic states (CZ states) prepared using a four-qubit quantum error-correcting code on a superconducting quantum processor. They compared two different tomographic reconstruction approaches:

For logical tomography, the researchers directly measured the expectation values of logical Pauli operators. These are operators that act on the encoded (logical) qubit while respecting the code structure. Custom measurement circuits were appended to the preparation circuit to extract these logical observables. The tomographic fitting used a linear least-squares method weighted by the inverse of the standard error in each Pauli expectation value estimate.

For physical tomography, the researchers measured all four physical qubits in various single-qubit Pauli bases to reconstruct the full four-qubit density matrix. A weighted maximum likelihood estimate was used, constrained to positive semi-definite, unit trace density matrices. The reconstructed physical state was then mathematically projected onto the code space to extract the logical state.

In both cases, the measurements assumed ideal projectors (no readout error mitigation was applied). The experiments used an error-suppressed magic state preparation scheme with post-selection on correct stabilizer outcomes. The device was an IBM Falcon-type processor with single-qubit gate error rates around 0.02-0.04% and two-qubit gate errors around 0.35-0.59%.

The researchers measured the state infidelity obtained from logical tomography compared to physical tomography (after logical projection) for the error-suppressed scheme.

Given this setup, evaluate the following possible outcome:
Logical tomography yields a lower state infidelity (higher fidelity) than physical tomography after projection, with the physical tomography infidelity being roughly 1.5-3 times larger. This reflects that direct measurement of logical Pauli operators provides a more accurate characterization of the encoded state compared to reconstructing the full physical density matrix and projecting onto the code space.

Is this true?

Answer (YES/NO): NO